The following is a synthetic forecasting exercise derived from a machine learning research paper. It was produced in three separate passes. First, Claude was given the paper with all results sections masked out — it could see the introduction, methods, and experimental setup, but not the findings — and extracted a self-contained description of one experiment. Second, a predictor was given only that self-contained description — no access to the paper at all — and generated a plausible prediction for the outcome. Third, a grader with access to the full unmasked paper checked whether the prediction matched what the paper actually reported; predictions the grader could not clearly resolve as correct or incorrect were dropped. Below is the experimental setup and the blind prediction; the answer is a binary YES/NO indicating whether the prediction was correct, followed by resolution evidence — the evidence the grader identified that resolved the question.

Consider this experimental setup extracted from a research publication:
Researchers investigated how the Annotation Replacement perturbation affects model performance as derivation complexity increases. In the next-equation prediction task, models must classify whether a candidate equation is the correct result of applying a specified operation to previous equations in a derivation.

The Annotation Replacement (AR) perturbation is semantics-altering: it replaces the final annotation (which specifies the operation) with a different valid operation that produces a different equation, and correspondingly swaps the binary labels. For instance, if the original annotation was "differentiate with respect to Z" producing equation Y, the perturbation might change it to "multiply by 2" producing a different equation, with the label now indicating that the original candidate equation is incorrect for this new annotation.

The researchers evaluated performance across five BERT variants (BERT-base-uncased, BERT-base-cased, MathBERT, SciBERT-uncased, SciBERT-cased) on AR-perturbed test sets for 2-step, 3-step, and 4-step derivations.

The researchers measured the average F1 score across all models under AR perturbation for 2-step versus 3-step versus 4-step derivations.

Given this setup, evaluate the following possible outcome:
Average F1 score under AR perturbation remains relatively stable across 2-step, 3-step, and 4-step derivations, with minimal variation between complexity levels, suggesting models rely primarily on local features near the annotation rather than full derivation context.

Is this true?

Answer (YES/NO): NO